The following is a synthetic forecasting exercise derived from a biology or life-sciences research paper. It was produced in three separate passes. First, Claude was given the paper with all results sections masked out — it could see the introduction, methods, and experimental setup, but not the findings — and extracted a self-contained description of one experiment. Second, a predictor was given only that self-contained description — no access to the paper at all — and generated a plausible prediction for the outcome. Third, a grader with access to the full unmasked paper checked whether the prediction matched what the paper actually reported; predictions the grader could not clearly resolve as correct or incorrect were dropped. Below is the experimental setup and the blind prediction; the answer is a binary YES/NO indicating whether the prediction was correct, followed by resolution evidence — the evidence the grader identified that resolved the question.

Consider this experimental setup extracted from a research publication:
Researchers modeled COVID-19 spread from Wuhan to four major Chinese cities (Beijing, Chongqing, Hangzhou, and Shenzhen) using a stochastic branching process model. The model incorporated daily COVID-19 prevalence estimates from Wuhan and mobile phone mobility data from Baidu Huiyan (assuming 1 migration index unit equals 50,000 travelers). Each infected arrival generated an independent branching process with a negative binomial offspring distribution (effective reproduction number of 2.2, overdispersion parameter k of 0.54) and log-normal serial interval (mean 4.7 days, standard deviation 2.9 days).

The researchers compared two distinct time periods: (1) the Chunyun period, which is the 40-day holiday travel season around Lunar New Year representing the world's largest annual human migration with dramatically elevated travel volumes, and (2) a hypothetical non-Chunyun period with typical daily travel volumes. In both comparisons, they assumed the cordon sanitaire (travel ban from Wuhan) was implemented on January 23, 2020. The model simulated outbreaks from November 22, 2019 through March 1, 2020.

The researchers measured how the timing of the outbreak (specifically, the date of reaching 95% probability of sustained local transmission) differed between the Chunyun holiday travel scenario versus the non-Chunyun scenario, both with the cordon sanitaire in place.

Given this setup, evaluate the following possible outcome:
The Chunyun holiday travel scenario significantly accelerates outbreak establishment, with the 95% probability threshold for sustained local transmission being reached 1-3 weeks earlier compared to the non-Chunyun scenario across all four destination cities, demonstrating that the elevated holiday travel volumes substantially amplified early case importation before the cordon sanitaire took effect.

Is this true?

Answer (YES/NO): NO